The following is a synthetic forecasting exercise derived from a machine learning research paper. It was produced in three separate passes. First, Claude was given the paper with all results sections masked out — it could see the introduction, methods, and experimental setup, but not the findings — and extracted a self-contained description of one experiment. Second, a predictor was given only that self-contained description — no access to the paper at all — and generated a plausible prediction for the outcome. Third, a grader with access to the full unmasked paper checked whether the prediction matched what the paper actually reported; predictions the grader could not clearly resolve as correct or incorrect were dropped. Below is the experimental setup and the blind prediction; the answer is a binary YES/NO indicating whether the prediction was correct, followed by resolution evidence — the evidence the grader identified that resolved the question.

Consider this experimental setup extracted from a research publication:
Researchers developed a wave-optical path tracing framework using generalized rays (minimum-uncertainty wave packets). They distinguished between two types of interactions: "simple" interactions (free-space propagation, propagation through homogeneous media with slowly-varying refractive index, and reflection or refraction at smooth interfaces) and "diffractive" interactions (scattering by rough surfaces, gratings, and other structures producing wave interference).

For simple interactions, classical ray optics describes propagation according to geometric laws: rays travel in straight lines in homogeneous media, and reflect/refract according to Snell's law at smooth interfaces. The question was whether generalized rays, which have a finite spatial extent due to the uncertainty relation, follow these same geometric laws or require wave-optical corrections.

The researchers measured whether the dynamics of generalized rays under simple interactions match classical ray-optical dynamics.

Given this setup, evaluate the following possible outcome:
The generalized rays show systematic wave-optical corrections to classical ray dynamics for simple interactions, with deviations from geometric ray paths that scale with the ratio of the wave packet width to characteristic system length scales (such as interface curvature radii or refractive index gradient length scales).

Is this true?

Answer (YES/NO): NO